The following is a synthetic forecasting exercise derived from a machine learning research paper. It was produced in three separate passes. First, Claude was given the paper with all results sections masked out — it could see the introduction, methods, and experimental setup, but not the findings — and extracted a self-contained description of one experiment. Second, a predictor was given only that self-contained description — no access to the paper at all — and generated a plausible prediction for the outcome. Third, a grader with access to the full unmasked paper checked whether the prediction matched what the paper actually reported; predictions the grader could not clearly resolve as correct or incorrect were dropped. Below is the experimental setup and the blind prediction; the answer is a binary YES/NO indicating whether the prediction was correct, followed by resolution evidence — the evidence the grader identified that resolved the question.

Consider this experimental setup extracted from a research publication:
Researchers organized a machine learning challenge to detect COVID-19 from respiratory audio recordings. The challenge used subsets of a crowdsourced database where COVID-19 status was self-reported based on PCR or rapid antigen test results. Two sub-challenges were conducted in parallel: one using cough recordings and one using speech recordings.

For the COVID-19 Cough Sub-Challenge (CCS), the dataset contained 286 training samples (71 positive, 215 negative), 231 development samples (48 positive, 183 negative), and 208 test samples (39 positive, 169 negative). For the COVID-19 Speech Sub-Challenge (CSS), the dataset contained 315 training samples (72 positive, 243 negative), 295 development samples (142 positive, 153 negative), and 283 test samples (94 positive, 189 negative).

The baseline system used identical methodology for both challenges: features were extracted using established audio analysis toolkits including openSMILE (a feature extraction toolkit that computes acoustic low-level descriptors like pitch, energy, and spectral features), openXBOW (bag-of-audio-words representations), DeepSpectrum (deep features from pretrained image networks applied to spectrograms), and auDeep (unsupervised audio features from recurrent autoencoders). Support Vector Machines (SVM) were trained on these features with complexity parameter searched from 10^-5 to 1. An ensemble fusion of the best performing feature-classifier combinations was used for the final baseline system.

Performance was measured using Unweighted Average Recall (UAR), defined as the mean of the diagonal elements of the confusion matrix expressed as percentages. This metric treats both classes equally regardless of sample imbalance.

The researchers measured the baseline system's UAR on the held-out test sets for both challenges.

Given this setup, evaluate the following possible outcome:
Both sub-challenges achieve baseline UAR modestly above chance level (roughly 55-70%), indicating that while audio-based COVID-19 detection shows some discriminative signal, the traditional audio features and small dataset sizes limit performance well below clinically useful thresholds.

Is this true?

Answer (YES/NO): NO